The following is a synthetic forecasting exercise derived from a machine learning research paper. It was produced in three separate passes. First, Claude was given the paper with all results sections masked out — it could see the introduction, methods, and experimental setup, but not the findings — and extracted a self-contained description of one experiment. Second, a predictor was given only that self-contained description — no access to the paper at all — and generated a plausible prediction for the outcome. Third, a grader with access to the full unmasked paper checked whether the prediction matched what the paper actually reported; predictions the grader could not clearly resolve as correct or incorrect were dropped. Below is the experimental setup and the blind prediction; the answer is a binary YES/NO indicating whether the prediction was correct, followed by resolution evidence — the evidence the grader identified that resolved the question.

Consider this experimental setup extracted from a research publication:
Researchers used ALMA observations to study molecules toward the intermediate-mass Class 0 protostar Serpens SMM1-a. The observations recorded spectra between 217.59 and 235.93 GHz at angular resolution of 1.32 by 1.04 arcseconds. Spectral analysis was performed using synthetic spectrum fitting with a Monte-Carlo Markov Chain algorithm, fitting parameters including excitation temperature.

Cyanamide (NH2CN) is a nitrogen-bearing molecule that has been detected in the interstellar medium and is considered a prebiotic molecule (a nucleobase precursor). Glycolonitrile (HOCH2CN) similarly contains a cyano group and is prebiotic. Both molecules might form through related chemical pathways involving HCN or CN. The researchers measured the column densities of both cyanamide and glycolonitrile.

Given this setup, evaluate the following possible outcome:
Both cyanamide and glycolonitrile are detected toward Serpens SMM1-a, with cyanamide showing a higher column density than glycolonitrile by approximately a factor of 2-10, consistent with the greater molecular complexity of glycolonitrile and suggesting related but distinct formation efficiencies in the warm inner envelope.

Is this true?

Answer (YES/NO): NO